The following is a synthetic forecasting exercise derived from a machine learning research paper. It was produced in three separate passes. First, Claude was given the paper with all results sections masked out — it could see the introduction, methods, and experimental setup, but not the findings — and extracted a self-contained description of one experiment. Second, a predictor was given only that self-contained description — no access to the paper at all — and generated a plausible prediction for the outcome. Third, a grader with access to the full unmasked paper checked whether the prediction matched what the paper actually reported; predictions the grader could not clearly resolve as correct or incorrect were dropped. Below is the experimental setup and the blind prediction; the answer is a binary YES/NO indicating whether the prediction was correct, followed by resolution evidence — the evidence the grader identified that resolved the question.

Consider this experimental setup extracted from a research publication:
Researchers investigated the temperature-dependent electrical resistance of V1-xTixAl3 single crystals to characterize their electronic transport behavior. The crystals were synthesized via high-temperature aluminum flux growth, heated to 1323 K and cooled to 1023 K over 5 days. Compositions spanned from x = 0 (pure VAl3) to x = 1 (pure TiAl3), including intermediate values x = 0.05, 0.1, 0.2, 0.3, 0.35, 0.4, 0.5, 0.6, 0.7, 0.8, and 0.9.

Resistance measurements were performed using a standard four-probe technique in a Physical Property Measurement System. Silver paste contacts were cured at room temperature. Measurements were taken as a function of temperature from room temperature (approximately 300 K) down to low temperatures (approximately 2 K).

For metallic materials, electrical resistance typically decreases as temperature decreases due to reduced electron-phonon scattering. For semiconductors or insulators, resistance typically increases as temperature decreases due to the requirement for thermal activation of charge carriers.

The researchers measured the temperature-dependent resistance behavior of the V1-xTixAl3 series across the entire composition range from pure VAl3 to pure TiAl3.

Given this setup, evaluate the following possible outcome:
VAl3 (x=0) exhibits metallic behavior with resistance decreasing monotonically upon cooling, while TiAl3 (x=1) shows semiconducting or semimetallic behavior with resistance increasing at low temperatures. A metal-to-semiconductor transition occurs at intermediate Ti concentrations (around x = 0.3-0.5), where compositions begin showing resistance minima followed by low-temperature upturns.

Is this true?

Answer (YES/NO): NO